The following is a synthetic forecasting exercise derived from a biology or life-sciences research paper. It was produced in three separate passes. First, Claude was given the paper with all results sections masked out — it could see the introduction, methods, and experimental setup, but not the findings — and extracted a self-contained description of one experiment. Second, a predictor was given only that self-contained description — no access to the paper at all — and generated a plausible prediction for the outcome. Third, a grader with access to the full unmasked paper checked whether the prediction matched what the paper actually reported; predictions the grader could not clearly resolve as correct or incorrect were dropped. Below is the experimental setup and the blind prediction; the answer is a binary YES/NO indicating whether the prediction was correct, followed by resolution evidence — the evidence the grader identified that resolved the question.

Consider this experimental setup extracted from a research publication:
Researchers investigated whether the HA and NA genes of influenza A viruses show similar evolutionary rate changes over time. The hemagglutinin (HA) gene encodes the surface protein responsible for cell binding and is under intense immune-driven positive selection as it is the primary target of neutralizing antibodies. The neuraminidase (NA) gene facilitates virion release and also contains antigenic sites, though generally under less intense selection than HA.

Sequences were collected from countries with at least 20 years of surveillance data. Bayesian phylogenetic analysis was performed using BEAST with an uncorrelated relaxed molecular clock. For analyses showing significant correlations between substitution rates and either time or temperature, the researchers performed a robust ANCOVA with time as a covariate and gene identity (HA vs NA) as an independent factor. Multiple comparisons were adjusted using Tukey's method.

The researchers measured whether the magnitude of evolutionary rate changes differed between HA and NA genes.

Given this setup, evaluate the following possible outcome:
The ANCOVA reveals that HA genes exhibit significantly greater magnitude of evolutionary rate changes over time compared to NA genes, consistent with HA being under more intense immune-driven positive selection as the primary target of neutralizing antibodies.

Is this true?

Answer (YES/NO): NO